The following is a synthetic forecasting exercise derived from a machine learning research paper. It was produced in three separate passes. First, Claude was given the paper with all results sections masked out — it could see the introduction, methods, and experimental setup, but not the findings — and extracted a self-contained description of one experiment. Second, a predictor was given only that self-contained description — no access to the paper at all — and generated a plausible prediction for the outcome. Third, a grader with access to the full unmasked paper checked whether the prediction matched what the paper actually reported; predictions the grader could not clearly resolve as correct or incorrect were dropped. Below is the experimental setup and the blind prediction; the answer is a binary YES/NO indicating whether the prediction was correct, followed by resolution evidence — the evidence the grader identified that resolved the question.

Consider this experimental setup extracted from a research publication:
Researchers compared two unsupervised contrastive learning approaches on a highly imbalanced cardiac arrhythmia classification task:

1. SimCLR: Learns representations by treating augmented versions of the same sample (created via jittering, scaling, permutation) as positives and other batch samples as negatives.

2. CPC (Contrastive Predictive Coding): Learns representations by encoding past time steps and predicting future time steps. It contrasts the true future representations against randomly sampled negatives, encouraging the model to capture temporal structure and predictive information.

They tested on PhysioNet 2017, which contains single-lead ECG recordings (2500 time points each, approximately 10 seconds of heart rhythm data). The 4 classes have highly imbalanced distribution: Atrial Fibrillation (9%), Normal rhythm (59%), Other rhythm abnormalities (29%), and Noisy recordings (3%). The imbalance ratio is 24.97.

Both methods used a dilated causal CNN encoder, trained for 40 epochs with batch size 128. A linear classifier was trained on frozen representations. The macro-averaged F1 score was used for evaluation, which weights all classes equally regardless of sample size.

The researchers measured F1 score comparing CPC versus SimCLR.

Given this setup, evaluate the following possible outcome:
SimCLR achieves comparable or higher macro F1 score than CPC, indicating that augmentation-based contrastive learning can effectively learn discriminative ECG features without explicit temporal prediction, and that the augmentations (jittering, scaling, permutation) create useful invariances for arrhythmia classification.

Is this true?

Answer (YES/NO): NO